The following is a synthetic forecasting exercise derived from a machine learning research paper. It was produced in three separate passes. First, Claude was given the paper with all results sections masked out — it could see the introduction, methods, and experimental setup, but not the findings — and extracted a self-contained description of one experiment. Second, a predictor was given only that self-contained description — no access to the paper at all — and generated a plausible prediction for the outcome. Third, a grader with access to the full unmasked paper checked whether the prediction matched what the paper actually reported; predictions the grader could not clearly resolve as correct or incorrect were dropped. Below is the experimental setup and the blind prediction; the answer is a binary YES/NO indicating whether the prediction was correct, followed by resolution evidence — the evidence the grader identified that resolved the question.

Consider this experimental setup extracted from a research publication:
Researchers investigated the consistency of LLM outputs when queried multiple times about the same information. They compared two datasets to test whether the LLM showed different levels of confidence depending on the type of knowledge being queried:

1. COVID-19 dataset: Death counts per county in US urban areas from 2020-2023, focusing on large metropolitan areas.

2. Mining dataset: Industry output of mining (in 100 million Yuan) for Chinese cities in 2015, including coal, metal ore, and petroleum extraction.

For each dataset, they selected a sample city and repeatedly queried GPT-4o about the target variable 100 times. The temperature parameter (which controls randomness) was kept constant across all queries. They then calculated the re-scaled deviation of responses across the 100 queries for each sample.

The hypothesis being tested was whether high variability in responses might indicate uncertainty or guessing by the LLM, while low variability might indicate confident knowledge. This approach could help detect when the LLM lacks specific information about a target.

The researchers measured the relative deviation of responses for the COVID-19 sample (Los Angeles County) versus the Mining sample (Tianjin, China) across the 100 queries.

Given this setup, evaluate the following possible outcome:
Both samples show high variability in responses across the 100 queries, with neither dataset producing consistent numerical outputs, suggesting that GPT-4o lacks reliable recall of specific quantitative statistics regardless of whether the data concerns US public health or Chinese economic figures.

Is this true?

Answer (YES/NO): NO